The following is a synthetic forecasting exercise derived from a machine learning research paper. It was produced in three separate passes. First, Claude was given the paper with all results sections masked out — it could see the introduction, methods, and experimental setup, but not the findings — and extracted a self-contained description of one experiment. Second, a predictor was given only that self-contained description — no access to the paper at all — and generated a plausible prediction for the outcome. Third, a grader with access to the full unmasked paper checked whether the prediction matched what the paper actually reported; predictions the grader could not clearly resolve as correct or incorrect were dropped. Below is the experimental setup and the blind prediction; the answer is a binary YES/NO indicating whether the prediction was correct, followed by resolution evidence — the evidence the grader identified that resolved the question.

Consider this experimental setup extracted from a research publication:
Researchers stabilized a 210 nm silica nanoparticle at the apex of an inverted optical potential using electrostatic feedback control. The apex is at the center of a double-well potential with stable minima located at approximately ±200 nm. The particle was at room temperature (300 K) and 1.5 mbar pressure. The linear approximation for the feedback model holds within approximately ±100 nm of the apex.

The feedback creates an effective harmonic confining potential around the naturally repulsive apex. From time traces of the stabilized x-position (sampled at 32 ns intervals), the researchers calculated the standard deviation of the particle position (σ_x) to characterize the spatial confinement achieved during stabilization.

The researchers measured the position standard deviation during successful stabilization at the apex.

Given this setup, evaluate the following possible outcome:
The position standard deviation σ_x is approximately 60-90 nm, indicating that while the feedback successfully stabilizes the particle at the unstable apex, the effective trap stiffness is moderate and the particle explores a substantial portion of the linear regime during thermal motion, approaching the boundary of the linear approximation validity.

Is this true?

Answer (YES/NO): NO